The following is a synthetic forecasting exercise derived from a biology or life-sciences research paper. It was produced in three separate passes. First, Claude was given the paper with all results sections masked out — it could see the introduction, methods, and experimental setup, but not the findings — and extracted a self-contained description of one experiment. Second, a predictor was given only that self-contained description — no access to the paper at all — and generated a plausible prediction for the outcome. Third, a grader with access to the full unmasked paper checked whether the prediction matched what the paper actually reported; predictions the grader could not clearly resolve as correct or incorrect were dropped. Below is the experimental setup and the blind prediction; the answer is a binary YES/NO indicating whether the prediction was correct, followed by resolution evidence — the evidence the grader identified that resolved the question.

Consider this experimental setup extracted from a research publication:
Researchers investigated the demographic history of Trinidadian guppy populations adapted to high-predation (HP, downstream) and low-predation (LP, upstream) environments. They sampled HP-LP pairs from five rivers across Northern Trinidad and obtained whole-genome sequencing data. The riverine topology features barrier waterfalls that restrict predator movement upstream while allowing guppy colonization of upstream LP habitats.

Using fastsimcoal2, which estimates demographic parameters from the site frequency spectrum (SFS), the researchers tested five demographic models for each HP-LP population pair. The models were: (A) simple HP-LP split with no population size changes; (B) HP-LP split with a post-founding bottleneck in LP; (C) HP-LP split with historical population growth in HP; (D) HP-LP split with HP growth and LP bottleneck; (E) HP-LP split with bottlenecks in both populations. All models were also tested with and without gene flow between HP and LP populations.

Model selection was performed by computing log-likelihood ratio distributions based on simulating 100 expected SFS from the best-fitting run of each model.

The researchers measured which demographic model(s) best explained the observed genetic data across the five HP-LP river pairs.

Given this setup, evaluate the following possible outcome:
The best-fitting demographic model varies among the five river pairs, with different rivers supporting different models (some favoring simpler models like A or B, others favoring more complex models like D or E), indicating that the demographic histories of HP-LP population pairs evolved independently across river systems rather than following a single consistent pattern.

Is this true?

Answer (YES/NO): YES